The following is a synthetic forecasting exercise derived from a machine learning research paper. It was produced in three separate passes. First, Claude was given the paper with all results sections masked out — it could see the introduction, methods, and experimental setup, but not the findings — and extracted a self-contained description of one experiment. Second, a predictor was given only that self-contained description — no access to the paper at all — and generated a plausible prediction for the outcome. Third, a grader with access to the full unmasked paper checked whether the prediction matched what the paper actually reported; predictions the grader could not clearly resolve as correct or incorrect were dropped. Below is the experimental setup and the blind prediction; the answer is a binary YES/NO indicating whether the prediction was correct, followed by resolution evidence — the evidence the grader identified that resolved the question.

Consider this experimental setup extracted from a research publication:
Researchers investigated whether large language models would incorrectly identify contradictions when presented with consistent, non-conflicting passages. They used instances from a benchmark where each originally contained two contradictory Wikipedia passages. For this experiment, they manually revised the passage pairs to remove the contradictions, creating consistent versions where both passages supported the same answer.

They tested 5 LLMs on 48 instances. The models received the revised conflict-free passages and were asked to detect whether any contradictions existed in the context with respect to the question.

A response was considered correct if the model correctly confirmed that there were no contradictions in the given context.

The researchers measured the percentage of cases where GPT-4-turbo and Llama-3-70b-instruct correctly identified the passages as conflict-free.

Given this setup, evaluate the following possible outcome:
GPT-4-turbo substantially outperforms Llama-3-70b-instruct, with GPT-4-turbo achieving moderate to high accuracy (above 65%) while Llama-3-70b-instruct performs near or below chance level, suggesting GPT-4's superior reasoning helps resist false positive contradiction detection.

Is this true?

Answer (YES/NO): NO